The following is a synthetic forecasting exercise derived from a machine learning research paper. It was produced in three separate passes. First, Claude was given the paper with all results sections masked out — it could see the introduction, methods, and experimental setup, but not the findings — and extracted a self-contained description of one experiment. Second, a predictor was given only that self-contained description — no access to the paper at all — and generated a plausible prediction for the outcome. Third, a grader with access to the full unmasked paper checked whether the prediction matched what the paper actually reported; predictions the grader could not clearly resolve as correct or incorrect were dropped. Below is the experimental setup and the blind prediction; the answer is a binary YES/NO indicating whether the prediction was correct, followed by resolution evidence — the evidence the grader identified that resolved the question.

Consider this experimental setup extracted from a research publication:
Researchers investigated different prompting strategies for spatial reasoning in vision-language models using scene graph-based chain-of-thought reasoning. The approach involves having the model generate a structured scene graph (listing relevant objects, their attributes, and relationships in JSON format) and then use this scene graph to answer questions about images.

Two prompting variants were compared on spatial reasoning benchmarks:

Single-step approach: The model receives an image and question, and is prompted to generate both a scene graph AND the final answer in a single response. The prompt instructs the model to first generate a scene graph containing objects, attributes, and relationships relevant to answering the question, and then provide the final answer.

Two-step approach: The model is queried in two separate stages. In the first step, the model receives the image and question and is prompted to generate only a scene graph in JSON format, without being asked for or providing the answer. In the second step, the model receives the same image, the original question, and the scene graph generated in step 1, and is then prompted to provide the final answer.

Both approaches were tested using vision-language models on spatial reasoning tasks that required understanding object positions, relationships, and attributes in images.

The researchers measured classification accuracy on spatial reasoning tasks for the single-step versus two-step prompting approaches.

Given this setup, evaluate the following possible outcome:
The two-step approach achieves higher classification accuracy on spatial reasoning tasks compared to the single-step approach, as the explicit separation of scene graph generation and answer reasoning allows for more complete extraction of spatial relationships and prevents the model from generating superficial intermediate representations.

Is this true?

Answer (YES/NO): YES